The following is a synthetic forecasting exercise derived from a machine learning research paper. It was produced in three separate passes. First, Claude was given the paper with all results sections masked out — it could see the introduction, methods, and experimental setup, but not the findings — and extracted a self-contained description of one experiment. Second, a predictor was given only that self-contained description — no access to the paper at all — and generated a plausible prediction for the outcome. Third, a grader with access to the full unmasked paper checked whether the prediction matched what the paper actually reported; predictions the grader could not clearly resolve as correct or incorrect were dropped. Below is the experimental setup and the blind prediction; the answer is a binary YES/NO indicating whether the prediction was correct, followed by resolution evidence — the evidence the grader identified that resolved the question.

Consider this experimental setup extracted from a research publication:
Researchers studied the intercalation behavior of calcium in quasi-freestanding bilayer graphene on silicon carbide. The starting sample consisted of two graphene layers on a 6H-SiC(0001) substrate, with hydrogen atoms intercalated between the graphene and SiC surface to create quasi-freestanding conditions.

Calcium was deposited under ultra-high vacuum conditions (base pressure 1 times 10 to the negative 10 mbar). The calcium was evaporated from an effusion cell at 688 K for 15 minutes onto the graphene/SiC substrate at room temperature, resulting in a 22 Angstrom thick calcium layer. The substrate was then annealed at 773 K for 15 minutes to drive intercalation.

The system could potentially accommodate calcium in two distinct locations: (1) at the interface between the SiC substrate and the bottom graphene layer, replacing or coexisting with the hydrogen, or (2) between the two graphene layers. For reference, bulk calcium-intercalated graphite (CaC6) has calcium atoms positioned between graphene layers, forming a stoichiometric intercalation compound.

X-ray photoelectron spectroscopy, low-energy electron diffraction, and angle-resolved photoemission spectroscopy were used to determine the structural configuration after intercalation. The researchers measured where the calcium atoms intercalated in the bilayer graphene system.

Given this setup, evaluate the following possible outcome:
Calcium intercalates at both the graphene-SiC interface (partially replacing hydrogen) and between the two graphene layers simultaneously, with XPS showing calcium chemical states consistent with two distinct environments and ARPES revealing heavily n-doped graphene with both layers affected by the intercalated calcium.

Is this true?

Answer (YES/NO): NO